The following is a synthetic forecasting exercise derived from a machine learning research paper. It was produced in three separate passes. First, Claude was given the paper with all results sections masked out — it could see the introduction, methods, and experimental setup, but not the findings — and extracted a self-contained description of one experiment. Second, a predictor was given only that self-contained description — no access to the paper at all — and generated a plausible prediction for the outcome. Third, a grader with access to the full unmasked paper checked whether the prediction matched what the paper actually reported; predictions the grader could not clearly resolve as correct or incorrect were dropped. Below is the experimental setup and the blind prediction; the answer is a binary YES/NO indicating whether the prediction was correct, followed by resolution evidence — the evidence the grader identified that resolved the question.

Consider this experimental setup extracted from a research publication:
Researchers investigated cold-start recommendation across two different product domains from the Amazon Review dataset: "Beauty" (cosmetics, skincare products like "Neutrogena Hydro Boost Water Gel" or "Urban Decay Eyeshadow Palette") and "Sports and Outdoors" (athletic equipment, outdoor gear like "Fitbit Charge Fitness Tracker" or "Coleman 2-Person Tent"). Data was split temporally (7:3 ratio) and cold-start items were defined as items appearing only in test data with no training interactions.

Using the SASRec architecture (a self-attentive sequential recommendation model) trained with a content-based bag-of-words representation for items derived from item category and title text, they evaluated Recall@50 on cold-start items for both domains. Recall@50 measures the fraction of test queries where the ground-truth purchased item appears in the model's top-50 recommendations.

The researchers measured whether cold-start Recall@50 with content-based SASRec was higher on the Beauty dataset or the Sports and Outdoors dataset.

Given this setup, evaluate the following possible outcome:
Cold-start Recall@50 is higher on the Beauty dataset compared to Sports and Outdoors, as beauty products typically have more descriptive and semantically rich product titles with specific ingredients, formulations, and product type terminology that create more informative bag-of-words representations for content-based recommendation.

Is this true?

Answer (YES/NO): YES